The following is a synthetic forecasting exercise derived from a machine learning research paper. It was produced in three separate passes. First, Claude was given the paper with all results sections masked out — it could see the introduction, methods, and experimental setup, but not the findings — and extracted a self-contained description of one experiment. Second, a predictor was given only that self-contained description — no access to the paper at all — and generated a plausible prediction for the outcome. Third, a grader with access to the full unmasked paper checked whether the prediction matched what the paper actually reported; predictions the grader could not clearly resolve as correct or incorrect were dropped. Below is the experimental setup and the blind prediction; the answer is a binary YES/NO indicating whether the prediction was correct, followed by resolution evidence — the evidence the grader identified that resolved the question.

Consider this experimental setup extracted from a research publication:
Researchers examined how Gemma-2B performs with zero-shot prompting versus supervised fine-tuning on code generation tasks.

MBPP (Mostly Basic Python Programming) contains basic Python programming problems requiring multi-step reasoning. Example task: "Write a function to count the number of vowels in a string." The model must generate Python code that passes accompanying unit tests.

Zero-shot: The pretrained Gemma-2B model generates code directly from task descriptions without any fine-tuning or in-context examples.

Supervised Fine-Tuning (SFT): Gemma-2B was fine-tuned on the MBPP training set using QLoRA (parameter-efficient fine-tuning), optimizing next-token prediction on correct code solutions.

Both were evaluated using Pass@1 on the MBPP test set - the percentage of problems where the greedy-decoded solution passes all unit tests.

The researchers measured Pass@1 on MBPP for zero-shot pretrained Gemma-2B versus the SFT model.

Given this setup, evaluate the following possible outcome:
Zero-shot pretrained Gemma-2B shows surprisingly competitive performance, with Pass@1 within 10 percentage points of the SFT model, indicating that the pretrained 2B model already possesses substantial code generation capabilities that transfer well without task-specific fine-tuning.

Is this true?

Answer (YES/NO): YES